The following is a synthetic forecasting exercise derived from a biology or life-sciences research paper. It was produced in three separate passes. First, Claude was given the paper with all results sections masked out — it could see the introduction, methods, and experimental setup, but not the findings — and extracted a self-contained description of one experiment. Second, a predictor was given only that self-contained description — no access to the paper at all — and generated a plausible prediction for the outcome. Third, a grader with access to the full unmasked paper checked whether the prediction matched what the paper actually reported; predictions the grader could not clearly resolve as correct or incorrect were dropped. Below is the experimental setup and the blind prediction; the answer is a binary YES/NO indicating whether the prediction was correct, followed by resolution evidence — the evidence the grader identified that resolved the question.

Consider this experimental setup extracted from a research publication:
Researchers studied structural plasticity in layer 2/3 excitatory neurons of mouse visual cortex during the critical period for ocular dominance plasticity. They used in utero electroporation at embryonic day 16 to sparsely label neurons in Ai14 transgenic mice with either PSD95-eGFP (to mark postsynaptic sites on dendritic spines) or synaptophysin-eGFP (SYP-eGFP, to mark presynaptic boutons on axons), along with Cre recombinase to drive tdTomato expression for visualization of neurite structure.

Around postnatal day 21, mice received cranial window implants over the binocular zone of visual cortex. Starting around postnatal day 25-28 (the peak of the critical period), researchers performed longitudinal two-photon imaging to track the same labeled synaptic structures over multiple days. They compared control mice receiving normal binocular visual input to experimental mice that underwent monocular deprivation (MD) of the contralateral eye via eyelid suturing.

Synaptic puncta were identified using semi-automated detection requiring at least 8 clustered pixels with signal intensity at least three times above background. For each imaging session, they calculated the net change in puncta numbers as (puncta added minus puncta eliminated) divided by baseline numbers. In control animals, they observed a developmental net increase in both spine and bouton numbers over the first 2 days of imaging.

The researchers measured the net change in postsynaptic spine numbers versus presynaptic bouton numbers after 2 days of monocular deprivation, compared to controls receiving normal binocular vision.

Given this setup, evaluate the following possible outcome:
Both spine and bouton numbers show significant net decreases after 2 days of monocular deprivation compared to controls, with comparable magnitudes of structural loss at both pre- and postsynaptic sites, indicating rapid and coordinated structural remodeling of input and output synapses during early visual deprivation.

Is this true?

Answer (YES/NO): NO